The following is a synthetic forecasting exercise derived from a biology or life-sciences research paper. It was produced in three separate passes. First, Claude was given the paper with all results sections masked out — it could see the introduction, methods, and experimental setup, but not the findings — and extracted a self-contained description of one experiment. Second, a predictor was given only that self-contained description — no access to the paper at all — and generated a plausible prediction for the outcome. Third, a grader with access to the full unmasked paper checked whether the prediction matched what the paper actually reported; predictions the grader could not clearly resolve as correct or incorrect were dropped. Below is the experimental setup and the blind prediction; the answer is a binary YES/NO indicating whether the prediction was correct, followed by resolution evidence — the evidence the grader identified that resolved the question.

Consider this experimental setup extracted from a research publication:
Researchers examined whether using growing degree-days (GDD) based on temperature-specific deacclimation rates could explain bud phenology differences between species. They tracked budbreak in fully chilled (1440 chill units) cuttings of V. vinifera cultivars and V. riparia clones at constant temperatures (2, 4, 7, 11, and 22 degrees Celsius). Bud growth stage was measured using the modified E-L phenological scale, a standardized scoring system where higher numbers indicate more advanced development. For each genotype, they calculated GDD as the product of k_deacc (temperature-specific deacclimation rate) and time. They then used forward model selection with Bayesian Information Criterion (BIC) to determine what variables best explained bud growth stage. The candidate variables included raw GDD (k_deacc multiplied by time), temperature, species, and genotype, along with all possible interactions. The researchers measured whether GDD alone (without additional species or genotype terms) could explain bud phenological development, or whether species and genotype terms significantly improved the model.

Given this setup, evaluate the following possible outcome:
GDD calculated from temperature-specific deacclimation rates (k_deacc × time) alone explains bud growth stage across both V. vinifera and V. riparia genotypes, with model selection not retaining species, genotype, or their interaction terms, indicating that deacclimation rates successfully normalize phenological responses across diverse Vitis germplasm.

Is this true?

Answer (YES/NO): NO